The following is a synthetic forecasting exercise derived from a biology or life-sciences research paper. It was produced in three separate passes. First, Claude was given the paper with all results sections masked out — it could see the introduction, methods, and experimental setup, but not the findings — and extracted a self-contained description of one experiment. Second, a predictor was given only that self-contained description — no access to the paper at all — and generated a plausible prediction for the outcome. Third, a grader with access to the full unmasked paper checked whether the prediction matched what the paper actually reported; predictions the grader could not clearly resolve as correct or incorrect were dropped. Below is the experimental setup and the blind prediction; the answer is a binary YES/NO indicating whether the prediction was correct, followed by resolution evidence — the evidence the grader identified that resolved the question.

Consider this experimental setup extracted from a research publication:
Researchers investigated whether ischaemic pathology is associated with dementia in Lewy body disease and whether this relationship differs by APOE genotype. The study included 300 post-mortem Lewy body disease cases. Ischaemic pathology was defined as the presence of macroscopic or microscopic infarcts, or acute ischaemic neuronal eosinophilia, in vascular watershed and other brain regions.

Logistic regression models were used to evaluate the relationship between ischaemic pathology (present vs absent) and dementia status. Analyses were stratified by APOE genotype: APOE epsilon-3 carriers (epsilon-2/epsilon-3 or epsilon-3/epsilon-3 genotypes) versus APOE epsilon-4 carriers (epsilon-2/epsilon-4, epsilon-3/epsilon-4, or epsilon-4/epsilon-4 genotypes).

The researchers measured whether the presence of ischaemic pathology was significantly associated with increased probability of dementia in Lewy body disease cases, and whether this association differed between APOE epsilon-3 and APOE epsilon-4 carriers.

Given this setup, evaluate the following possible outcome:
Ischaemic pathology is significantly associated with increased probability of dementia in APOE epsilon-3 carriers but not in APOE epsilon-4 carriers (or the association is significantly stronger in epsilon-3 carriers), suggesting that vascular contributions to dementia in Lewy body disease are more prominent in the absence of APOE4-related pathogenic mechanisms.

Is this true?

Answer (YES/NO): YES